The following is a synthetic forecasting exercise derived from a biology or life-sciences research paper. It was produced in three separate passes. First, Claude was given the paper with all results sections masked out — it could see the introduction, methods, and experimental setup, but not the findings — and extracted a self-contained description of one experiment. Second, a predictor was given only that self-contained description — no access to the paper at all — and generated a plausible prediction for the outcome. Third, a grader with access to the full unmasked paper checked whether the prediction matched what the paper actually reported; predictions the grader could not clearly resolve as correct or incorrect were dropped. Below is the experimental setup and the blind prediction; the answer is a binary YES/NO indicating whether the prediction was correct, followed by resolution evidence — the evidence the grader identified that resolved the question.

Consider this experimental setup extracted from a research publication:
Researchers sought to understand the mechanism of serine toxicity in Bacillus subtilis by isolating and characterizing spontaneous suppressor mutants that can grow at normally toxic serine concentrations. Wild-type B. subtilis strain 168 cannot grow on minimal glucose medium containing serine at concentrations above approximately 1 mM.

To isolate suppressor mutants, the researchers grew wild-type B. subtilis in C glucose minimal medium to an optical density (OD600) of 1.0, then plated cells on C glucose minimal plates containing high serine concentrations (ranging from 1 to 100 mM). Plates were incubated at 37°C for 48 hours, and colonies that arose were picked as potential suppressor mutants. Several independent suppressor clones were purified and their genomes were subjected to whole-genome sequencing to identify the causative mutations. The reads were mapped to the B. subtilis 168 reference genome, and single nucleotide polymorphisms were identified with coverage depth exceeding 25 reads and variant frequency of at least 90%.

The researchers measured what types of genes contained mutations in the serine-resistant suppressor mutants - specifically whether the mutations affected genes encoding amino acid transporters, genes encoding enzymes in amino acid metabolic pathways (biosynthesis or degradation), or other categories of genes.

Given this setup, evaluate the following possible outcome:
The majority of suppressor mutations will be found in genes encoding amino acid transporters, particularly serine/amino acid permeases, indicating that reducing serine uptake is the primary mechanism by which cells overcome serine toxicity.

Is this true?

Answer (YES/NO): NO